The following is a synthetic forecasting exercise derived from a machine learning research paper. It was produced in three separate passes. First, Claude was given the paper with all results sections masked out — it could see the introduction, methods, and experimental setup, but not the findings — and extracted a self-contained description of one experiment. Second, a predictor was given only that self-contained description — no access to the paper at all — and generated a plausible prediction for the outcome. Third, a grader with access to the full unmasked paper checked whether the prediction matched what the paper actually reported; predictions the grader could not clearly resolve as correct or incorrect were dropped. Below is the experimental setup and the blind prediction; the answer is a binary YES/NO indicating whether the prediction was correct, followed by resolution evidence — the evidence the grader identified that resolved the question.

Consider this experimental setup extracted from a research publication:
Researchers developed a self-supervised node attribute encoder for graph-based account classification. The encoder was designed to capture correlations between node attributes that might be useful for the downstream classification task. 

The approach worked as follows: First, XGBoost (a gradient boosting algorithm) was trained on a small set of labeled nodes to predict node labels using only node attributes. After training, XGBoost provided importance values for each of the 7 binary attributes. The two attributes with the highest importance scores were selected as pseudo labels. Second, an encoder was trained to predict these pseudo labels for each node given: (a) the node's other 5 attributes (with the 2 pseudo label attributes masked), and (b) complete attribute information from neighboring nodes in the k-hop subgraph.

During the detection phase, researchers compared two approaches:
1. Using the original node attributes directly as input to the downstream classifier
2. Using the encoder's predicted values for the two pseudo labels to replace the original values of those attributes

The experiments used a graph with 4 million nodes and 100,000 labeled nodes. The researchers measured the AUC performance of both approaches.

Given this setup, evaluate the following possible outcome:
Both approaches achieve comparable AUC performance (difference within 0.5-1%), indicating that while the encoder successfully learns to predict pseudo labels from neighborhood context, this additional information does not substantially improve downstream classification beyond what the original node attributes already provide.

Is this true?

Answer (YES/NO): NO